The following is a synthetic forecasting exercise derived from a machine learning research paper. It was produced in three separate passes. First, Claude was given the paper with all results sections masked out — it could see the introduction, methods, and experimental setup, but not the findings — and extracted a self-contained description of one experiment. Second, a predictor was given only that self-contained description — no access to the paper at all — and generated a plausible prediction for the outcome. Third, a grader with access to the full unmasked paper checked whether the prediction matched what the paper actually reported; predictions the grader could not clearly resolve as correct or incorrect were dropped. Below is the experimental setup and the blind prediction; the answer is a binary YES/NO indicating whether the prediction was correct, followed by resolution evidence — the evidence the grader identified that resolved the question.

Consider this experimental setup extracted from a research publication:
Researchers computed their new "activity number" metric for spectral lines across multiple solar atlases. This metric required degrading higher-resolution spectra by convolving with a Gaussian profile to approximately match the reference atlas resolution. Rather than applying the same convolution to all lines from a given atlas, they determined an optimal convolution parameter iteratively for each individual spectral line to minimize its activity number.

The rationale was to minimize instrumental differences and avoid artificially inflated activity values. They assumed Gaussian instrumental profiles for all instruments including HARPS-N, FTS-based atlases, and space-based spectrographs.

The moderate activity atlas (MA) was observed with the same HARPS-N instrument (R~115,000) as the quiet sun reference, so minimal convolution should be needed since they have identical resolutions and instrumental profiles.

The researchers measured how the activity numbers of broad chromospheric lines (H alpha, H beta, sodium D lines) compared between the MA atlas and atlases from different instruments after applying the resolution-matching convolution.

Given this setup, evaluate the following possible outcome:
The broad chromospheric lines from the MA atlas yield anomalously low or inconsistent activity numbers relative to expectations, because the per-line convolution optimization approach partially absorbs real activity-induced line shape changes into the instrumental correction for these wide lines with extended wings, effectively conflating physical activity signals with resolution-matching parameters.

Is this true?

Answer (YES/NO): NO